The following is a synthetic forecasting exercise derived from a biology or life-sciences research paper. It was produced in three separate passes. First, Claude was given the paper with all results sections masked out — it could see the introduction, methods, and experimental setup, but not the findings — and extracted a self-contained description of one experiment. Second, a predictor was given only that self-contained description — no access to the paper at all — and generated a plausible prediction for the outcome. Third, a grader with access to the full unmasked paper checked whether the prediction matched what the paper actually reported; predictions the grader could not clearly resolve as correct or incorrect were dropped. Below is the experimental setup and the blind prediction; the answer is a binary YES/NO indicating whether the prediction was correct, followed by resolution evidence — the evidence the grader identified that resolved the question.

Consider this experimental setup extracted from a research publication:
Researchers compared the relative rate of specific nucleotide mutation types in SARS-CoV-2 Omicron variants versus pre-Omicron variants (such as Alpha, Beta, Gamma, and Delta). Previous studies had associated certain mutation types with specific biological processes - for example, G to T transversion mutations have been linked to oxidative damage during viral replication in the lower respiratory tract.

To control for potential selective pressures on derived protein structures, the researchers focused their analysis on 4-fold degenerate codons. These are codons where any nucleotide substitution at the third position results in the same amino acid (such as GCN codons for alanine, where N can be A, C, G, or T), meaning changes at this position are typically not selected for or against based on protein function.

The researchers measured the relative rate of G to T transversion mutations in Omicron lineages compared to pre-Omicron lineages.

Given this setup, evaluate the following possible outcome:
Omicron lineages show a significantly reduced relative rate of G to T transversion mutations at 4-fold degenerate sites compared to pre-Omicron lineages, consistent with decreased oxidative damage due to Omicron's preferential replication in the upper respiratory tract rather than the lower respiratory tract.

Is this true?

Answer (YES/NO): YES